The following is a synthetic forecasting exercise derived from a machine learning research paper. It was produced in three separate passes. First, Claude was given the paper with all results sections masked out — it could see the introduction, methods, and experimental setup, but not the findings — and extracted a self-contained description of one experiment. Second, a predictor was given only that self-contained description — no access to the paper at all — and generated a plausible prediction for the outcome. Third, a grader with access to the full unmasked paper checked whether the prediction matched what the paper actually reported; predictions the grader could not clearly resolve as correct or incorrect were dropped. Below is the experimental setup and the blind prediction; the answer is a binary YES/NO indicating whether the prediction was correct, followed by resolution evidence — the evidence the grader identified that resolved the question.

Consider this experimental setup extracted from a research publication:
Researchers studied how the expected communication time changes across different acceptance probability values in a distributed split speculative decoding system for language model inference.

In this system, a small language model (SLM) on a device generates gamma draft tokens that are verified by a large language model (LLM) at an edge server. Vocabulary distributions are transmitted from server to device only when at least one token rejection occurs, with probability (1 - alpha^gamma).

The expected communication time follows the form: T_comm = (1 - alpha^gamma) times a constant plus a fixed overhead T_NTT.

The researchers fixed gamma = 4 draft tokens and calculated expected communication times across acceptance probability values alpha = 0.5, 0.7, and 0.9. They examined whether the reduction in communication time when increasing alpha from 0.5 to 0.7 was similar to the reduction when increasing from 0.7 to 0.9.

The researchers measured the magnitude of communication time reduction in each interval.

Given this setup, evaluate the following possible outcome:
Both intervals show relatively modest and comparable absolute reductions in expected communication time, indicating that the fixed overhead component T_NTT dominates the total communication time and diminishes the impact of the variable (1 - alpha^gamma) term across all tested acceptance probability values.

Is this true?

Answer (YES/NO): NO